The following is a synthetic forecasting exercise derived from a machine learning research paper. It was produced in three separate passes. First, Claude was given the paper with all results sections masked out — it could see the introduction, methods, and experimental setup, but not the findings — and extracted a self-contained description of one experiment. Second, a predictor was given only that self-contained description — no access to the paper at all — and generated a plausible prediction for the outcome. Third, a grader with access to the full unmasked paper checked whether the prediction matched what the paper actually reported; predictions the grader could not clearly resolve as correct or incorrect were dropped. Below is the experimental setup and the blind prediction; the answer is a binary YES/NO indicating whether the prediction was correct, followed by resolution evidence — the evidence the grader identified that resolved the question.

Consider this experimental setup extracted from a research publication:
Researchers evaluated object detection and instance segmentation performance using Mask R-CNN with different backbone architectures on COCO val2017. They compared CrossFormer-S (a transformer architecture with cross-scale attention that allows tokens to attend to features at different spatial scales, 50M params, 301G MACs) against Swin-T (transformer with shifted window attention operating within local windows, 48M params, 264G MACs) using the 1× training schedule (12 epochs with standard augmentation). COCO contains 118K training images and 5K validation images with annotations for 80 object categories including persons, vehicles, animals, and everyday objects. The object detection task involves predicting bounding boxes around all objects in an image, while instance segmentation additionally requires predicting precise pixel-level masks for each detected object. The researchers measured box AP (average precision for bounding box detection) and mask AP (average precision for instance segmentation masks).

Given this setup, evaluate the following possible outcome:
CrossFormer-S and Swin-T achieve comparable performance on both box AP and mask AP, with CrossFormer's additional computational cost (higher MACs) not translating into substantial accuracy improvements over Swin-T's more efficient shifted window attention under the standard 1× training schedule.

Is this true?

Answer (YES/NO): NO